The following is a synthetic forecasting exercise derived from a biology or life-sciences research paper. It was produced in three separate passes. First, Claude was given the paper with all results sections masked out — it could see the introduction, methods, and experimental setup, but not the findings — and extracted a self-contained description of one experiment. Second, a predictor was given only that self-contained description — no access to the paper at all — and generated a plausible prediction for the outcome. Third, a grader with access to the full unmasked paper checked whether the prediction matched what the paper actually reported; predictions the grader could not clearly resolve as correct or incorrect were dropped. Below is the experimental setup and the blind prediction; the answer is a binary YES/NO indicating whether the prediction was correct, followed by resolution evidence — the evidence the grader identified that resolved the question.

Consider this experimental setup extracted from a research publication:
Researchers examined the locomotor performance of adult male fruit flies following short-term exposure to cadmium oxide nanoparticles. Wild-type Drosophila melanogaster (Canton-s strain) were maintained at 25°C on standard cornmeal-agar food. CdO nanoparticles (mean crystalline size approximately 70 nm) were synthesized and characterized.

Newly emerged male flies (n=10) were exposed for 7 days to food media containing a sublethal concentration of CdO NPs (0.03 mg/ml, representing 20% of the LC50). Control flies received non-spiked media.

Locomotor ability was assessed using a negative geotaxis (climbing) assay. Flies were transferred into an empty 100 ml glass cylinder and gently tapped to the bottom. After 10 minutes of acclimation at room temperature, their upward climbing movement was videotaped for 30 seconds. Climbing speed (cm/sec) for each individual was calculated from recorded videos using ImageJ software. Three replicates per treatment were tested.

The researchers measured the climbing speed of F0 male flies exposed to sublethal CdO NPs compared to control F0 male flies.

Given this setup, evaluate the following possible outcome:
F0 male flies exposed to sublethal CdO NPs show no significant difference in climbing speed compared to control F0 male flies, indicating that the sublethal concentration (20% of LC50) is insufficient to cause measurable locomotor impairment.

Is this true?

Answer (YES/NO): NO